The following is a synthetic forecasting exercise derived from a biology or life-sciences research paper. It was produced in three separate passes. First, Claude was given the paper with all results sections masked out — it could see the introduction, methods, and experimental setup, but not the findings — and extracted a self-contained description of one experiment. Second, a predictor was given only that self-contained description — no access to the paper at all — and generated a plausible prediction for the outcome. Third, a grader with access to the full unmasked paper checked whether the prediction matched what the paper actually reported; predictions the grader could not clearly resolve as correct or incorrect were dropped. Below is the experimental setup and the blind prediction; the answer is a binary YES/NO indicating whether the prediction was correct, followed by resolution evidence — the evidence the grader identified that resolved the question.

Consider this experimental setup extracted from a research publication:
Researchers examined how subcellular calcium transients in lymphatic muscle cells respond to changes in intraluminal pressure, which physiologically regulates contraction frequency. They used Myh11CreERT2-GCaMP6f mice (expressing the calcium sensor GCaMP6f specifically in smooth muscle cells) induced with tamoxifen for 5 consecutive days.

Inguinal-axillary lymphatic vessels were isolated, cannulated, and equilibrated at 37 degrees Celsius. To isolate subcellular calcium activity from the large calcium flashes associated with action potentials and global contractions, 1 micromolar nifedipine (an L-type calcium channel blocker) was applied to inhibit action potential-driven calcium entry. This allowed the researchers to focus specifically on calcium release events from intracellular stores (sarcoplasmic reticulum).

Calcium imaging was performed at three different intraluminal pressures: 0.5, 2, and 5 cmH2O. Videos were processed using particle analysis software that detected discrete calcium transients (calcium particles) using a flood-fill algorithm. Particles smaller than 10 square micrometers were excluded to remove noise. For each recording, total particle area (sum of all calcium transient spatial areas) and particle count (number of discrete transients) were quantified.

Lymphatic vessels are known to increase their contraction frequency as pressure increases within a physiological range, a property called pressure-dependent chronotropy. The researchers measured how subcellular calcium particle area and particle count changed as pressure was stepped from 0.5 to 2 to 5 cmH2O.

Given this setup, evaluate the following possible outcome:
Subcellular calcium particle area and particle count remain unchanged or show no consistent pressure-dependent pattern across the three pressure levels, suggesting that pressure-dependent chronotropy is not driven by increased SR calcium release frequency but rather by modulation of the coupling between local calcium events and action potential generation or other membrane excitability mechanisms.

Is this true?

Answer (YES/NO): NO